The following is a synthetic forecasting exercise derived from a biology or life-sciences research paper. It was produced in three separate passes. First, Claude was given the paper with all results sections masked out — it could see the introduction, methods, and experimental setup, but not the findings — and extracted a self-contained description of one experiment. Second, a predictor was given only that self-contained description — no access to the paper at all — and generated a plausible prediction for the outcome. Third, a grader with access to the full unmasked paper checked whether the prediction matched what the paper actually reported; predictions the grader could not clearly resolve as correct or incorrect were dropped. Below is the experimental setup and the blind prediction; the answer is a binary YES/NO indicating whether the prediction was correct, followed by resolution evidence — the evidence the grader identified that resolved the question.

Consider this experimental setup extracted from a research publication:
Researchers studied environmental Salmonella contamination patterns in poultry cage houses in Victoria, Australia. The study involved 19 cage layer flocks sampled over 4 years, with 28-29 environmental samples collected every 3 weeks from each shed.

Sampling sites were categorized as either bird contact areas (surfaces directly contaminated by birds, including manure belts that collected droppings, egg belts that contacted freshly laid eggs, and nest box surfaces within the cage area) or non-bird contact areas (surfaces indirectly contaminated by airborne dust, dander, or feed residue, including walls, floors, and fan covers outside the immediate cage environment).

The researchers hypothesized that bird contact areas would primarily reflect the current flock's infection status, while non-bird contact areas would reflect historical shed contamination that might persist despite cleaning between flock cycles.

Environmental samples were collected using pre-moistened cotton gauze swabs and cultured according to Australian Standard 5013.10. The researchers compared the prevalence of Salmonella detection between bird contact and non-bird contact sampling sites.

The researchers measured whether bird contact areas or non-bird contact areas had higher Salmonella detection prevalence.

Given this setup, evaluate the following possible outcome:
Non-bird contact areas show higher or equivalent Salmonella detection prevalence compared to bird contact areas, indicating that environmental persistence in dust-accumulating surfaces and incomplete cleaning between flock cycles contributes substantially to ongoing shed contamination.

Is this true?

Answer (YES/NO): YES